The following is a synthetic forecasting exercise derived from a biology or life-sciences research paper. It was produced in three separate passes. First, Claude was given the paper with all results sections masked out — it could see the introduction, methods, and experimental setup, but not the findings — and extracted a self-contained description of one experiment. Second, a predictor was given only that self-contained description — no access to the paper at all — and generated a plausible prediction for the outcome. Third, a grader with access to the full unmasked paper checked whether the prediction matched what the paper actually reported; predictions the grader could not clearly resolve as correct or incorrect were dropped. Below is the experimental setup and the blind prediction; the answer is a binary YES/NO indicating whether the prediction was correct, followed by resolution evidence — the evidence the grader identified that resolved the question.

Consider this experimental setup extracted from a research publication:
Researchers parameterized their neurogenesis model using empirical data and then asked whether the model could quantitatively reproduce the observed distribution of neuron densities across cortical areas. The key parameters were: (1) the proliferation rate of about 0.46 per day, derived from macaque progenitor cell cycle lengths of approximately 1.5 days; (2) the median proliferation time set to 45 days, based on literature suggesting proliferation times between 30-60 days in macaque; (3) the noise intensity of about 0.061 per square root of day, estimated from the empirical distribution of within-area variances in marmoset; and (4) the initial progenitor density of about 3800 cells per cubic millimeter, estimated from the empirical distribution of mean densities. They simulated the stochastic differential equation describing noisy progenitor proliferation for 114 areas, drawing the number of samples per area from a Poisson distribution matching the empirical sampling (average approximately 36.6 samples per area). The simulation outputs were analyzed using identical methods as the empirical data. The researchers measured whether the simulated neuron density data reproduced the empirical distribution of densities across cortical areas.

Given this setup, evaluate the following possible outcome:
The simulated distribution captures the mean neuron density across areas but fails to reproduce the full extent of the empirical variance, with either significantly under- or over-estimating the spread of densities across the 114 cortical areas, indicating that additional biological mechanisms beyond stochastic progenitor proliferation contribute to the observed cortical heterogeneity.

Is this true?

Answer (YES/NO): NO